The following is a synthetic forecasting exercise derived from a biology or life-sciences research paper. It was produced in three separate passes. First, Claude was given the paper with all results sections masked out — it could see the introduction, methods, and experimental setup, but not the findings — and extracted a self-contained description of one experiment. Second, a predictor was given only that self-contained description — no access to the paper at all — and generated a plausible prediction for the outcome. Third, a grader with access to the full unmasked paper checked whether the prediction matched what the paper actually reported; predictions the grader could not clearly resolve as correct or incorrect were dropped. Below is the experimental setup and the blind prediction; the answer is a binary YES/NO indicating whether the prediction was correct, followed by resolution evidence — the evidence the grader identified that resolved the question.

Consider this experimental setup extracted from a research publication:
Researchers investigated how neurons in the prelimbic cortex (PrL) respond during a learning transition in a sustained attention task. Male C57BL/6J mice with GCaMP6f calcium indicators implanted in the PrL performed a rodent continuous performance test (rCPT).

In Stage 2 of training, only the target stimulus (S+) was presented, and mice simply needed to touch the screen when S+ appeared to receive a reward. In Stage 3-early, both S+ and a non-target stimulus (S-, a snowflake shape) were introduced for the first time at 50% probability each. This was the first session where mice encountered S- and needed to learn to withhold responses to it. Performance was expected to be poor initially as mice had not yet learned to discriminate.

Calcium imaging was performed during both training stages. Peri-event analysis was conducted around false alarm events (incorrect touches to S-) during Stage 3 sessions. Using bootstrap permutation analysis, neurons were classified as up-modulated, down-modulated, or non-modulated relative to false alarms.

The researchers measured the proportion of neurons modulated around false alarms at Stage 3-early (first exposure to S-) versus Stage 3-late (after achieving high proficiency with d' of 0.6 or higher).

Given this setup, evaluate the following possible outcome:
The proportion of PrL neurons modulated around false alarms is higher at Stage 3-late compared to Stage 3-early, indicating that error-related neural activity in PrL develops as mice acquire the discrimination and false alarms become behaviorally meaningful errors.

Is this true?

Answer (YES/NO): NO